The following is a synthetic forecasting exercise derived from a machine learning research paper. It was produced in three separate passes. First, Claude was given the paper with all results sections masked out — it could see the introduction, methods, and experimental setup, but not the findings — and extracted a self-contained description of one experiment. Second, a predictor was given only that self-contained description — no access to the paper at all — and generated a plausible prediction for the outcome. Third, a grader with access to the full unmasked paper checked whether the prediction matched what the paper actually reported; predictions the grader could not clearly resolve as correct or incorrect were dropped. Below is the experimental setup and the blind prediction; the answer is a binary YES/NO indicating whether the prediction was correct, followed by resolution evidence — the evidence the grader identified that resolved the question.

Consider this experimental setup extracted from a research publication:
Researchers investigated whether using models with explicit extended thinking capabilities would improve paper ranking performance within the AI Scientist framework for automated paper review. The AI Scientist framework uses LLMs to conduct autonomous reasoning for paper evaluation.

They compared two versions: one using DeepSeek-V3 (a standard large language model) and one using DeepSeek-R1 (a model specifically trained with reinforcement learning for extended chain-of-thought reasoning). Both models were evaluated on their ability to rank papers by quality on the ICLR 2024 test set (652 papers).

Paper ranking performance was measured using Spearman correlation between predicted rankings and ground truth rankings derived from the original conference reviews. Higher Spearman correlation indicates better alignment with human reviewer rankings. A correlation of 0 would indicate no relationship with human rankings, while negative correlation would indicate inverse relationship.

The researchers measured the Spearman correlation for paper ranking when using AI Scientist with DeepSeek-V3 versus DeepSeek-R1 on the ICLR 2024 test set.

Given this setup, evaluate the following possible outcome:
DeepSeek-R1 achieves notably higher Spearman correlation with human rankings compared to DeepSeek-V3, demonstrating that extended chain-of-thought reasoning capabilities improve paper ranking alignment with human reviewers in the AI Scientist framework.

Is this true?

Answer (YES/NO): YES